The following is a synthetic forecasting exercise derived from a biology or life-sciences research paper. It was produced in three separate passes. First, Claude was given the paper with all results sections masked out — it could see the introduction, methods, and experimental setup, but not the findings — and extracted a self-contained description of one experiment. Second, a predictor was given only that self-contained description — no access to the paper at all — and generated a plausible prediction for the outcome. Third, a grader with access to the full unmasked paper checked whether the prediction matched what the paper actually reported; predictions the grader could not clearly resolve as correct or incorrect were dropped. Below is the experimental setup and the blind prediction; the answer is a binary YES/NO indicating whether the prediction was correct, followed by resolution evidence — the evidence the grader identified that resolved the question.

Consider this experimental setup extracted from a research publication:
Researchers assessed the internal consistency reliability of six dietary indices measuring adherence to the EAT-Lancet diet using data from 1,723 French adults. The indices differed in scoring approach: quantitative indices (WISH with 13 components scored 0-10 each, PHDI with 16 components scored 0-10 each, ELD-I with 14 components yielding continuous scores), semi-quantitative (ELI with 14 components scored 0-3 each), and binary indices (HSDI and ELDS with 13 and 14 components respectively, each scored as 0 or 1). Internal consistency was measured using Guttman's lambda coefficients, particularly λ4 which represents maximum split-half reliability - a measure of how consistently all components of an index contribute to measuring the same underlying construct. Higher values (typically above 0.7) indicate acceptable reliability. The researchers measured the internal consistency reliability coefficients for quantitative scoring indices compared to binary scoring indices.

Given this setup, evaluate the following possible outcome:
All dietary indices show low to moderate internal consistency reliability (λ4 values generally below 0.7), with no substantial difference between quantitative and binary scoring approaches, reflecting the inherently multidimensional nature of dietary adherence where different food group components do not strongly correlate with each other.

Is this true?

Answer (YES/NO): NO